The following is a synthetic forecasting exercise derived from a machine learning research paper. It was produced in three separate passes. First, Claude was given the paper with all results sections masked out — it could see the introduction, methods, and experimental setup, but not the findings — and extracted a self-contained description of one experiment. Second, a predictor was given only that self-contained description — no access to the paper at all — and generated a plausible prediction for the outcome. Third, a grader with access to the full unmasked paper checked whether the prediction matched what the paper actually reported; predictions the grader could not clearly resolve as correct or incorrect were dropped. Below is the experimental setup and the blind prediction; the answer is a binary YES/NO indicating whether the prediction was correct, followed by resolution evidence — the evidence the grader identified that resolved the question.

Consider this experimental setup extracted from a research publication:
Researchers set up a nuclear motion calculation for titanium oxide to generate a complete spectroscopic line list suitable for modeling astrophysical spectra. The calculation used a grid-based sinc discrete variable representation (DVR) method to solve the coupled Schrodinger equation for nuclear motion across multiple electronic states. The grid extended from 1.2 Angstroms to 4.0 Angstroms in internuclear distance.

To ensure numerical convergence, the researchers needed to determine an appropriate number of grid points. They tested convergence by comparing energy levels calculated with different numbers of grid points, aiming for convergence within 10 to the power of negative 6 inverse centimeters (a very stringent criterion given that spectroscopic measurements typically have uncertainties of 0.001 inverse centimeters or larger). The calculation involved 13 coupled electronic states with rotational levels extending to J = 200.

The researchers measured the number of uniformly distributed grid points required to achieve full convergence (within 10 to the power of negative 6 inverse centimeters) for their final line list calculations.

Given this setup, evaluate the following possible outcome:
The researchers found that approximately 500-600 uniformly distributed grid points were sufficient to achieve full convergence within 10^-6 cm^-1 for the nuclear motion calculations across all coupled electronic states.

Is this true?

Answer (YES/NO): NO